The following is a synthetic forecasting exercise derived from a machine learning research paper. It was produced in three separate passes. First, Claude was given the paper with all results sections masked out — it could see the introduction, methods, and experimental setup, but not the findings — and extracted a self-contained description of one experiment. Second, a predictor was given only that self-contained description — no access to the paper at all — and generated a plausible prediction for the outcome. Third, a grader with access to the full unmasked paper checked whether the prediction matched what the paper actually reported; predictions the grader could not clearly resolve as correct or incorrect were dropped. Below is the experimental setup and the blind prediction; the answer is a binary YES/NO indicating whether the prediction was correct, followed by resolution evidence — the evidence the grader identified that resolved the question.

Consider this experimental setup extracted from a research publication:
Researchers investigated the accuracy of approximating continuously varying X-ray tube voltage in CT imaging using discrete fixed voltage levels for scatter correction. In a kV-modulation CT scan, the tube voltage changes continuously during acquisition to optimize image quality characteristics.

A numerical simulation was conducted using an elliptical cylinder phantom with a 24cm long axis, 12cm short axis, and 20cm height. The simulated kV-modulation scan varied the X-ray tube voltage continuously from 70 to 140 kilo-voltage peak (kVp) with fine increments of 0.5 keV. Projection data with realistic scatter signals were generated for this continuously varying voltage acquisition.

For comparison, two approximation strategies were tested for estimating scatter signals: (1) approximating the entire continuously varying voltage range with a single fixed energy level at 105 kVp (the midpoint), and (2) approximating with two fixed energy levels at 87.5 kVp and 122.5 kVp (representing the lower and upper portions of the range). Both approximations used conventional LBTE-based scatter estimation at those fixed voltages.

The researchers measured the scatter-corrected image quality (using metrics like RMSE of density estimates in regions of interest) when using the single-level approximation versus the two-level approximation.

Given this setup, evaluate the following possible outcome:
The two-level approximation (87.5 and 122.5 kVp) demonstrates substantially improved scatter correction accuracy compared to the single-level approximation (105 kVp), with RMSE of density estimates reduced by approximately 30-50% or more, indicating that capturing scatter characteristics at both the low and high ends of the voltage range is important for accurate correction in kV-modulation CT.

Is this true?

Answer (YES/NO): YES